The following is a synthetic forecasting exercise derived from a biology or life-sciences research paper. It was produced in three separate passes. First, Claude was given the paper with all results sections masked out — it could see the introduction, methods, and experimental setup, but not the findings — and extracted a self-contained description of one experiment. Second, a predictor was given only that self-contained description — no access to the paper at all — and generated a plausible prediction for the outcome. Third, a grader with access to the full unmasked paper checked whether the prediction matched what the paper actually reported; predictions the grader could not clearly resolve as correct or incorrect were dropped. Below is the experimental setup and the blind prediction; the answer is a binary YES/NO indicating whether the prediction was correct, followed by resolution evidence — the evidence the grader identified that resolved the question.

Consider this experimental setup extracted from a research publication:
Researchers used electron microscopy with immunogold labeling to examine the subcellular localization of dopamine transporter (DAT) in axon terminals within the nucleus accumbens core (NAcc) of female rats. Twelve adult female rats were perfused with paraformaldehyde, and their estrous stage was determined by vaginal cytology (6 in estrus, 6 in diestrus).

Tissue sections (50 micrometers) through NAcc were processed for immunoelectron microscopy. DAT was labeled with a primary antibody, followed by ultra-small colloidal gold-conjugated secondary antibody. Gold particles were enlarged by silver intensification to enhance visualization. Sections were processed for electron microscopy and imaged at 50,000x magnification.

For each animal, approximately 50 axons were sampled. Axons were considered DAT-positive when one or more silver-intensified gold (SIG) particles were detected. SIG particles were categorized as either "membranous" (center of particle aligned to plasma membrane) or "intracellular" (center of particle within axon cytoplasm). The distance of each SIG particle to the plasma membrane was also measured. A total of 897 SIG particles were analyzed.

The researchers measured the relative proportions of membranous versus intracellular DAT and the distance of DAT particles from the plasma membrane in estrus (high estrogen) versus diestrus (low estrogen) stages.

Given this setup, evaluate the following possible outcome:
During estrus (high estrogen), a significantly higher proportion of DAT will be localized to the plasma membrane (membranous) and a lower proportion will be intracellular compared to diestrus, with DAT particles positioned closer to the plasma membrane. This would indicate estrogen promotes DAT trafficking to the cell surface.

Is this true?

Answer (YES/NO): NO